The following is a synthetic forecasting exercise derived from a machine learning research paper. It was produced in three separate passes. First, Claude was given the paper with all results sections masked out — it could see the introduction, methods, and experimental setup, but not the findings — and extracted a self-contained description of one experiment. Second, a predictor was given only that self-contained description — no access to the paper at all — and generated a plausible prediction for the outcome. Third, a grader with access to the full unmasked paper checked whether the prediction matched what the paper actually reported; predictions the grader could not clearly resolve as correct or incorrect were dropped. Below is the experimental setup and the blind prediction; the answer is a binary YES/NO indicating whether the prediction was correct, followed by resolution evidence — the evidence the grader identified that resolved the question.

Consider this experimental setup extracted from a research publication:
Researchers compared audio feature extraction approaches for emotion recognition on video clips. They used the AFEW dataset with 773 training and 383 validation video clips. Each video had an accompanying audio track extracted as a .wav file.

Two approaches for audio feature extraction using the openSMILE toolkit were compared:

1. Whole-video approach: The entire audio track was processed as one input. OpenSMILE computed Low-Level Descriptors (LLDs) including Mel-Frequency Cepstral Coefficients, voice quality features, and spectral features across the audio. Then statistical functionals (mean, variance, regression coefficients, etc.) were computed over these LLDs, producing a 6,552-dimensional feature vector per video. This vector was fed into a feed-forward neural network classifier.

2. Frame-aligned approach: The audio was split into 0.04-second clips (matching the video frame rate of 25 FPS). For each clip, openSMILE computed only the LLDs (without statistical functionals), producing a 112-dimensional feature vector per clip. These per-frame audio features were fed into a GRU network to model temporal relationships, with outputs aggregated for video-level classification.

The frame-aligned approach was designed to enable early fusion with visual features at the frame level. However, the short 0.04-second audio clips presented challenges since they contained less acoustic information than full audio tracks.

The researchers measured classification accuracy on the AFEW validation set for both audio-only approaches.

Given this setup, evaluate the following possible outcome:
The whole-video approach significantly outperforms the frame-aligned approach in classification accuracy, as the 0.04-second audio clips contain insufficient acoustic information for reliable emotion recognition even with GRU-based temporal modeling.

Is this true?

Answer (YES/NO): YES